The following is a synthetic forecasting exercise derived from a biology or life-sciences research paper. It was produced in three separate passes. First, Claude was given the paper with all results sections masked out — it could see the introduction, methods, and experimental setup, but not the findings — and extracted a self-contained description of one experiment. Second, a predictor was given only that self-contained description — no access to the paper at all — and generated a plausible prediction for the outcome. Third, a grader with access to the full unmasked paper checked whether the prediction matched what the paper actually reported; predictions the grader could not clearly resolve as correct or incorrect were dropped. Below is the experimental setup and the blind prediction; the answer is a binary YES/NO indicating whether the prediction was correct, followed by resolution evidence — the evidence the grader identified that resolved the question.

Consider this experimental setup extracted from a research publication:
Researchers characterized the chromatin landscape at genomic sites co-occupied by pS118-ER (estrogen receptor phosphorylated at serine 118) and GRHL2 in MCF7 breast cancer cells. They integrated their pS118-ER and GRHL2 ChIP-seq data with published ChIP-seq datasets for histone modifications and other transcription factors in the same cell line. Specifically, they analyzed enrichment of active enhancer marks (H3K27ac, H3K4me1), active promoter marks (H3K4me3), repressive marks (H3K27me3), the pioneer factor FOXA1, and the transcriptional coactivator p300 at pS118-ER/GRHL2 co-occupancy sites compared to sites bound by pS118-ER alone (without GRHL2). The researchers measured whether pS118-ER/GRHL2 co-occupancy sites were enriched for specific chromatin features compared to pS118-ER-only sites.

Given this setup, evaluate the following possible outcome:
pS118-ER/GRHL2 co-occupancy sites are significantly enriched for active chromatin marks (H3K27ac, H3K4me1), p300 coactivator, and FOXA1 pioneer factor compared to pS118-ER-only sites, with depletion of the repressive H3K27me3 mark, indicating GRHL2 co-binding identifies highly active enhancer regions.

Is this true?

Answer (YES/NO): YES